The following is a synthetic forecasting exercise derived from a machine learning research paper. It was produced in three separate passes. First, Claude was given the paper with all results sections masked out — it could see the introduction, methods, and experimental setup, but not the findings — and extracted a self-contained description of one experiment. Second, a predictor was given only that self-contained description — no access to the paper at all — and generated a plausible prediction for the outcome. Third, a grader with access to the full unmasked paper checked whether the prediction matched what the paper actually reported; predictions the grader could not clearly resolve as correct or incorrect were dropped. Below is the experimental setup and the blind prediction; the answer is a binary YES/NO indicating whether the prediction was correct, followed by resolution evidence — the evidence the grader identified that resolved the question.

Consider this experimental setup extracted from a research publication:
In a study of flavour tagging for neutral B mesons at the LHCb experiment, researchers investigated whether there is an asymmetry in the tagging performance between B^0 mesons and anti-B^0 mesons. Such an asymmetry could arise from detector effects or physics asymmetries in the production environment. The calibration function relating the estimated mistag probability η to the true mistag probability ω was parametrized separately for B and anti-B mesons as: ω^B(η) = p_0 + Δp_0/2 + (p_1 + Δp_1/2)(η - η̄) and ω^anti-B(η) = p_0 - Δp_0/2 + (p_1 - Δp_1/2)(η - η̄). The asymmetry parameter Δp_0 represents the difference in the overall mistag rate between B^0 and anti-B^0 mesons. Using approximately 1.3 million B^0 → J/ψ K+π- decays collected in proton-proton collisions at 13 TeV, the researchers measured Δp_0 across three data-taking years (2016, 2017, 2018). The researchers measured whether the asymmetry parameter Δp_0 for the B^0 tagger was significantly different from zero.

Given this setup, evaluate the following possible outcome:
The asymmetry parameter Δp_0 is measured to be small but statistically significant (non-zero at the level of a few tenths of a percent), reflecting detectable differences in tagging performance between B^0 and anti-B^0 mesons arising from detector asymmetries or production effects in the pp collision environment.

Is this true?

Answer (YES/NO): NO